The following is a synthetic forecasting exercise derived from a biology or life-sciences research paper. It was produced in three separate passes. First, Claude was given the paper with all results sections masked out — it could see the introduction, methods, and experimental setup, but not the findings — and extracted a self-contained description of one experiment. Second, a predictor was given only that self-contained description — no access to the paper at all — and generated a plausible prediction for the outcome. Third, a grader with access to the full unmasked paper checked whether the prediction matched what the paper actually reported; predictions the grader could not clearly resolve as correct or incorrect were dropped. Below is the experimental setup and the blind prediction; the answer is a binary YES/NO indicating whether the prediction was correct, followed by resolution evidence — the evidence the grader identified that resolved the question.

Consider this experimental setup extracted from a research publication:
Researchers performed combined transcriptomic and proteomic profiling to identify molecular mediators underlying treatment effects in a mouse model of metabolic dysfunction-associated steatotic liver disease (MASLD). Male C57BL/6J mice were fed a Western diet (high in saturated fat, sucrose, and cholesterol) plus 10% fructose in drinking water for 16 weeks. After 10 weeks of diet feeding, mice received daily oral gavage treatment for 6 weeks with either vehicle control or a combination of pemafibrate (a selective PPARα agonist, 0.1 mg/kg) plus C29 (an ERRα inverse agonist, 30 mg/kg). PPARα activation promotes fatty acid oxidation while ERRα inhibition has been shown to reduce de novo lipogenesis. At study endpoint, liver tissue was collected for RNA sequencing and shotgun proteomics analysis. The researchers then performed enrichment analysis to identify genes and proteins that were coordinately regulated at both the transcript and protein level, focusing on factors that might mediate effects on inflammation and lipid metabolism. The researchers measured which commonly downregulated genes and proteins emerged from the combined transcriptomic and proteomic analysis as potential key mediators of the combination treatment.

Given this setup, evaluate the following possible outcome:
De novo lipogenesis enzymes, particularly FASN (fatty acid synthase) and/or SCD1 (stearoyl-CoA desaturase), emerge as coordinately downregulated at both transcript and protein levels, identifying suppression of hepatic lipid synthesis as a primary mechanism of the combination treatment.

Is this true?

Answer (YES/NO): NO